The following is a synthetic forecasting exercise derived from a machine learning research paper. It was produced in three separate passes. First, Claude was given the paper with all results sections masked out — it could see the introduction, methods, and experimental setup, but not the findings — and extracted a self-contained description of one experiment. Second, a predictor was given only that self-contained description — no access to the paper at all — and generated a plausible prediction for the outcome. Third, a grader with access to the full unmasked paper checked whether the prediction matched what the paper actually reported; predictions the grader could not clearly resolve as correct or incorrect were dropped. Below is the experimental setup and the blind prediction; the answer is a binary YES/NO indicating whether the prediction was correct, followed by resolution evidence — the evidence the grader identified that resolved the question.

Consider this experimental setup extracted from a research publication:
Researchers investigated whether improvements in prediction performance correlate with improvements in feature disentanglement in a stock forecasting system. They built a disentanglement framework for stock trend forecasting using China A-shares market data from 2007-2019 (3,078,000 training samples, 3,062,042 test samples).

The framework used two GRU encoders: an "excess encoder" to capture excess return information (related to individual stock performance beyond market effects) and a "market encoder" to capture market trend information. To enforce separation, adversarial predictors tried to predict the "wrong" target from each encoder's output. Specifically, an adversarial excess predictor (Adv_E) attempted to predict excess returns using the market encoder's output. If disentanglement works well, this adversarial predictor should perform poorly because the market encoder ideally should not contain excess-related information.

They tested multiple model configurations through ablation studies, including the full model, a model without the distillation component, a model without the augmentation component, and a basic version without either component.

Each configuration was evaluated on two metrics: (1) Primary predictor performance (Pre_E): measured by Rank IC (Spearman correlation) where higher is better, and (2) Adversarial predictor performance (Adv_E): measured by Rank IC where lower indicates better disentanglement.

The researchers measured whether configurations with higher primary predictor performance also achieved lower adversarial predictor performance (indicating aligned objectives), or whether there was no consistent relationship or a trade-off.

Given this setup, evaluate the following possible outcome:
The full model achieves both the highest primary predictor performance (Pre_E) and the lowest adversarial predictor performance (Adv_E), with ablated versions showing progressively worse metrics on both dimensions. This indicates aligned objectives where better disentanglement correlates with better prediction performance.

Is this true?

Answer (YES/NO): YES